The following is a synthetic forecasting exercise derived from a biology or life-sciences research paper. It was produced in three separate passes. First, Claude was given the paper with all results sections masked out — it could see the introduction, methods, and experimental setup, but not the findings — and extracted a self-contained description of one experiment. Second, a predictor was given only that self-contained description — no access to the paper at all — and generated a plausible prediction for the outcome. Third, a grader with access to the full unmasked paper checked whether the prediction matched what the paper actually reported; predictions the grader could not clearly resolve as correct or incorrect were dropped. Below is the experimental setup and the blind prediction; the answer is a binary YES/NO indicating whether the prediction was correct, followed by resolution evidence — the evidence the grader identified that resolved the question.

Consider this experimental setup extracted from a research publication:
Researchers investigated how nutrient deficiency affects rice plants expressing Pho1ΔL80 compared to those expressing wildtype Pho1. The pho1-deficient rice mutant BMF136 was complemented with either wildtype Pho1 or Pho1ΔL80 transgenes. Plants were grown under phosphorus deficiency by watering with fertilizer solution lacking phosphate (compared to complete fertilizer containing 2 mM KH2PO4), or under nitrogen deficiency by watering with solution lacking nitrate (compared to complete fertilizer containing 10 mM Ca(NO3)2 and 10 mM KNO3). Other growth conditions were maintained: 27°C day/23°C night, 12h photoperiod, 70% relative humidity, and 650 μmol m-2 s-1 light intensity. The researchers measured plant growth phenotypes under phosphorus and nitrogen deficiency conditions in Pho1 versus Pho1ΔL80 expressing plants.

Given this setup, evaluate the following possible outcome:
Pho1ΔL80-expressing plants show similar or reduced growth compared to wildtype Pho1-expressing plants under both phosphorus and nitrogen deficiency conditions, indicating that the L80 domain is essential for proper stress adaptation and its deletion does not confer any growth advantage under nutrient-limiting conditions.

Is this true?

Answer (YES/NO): NO